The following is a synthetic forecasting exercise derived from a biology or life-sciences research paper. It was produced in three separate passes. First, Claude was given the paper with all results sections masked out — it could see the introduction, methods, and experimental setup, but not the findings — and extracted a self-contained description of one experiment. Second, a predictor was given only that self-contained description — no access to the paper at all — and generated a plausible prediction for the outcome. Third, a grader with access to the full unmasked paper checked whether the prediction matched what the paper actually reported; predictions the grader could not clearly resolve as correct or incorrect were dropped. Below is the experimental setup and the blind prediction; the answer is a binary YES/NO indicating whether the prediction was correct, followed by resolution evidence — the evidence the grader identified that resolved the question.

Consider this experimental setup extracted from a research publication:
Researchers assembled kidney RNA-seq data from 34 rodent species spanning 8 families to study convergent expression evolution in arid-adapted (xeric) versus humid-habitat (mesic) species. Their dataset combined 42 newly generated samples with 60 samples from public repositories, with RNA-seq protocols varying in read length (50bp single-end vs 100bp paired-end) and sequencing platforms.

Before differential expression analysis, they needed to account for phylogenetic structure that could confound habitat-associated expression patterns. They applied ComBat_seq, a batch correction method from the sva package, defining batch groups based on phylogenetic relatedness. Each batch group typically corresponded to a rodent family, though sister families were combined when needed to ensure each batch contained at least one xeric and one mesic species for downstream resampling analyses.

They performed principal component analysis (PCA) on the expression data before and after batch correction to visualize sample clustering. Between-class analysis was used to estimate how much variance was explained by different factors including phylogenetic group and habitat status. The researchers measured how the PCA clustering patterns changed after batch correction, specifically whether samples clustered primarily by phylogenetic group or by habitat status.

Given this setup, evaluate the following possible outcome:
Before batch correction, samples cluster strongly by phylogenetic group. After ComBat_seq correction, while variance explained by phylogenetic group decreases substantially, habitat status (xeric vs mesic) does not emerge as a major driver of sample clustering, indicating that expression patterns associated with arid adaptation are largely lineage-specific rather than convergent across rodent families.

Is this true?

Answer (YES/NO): NO